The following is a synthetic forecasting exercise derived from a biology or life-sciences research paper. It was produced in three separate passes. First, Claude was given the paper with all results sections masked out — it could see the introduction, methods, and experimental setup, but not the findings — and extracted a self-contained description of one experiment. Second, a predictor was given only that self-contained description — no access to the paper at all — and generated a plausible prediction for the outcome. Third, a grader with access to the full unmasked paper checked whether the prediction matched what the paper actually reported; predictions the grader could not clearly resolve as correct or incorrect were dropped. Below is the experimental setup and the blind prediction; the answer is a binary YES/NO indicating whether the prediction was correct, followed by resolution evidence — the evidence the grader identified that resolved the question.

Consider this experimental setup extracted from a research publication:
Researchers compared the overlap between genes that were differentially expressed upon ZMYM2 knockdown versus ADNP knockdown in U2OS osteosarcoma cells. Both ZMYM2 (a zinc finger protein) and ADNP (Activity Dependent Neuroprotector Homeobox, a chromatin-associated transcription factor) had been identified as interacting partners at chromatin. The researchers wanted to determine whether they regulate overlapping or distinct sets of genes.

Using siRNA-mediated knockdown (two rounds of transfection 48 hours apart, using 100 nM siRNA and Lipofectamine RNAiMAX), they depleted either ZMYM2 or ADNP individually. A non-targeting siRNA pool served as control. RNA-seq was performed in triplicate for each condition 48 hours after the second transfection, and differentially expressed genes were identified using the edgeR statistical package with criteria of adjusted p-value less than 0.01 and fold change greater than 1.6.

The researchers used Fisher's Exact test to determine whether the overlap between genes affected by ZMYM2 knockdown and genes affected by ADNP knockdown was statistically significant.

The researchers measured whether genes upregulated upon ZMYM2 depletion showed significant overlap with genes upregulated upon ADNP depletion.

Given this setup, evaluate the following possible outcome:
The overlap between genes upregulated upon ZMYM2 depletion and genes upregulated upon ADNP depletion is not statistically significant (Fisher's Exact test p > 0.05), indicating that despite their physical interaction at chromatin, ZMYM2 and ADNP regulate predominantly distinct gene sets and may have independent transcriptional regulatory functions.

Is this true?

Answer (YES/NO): NO